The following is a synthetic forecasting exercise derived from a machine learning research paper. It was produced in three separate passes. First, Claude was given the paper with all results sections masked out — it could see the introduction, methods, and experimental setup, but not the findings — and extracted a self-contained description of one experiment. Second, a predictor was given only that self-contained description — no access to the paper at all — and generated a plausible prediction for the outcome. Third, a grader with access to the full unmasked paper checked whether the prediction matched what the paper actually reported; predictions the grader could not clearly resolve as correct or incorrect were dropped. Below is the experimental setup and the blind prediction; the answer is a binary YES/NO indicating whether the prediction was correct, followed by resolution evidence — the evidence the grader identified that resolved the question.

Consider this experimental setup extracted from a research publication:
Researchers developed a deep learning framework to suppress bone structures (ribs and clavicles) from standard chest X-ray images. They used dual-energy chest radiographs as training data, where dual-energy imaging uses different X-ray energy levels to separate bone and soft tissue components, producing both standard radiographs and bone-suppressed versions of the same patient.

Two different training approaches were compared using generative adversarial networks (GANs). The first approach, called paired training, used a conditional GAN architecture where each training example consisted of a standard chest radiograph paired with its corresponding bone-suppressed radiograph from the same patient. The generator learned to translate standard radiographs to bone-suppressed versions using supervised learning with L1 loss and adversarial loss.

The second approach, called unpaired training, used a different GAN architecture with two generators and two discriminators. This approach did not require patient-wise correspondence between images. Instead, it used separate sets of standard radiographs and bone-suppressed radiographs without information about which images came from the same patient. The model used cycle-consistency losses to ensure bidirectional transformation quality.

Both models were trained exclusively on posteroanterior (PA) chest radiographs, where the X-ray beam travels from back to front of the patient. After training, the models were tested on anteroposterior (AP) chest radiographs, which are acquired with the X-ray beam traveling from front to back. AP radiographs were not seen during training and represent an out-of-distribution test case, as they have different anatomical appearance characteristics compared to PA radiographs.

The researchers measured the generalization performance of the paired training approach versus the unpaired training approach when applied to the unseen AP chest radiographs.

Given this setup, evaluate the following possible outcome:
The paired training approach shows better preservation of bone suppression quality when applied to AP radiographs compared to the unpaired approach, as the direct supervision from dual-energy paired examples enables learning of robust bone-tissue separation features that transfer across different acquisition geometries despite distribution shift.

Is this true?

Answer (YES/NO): NO